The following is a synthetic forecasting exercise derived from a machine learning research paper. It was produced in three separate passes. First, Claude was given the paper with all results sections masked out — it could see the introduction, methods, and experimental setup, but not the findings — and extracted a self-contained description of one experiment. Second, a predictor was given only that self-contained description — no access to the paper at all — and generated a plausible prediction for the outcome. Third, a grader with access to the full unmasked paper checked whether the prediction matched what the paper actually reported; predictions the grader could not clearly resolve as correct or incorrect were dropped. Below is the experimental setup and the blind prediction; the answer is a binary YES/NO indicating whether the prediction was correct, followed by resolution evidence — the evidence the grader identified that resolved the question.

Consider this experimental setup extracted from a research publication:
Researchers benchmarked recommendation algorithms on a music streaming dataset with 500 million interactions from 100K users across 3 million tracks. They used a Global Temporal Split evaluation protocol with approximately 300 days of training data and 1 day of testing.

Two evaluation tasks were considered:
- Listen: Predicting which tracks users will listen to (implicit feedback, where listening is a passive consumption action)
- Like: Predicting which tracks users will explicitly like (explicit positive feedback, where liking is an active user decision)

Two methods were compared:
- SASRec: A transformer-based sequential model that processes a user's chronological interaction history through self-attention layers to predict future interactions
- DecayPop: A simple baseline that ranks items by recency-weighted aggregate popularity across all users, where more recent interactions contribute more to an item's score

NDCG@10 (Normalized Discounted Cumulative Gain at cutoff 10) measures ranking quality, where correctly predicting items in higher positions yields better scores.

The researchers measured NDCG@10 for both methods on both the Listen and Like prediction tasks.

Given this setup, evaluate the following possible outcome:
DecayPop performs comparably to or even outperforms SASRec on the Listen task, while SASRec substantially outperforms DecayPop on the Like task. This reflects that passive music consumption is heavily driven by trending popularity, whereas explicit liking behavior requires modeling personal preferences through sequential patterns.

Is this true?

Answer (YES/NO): NO